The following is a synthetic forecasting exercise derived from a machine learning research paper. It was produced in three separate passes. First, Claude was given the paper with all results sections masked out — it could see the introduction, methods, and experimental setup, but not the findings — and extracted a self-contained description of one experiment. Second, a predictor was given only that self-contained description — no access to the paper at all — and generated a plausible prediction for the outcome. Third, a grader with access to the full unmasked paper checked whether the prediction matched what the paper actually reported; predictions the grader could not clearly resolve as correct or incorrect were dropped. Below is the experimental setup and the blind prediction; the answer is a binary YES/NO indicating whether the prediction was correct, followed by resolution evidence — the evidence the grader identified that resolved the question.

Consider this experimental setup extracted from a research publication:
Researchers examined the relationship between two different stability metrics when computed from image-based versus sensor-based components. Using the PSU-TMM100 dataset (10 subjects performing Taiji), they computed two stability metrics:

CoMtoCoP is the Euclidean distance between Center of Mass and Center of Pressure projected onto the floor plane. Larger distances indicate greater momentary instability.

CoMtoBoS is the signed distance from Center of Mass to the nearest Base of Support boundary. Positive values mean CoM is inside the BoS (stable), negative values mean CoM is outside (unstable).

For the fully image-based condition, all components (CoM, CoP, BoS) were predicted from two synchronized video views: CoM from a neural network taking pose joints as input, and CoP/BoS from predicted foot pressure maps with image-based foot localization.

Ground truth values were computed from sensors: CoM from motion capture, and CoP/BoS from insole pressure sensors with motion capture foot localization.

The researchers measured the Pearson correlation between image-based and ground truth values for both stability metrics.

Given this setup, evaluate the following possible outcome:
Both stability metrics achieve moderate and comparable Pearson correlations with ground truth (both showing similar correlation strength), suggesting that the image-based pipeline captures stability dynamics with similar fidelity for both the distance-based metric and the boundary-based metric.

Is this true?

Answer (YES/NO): NO